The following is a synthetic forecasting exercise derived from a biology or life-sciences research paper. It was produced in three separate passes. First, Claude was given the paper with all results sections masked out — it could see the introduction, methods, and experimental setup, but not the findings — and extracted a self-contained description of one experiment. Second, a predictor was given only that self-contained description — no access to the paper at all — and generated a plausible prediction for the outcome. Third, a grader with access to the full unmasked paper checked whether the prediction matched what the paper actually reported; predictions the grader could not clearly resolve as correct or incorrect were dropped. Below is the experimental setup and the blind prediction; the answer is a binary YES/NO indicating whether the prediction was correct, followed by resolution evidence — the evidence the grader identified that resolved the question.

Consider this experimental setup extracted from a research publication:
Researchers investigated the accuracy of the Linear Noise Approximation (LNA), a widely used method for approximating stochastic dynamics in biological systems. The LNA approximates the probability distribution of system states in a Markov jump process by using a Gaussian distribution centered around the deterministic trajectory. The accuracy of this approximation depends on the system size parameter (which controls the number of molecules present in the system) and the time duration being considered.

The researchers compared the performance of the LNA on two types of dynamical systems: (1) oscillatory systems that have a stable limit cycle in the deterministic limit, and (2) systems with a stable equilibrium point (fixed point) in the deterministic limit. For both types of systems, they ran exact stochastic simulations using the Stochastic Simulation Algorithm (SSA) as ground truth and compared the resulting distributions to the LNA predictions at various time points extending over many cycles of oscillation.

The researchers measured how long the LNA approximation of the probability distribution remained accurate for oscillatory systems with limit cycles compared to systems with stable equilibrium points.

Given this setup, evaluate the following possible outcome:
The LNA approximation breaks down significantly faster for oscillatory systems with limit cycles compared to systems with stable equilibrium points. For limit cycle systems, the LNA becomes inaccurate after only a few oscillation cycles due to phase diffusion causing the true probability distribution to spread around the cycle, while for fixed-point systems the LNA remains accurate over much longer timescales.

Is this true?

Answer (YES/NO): YES